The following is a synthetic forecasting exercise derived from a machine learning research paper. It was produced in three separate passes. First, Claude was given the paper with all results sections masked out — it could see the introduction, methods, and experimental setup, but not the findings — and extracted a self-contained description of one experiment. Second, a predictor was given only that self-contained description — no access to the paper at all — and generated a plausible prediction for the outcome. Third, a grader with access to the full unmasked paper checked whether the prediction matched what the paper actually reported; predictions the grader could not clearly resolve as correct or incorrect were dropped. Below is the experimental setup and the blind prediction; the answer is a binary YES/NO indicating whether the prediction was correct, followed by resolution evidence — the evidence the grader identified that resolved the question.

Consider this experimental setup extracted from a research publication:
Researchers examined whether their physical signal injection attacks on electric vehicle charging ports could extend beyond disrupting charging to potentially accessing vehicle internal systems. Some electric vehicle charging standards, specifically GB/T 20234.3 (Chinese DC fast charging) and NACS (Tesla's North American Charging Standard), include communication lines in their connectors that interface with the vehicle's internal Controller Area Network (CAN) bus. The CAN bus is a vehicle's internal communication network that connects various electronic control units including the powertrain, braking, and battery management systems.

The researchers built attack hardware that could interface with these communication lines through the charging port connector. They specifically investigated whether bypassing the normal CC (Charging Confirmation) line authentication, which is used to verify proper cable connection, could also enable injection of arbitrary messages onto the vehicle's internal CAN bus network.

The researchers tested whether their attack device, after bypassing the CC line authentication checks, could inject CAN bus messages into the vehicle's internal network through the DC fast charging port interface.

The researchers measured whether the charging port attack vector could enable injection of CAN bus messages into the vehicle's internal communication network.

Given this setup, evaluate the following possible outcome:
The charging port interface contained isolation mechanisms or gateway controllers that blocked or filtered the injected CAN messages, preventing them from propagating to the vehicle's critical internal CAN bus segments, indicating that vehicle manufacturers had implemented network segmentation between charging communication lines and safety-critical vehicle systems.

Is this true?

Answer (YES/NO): NO